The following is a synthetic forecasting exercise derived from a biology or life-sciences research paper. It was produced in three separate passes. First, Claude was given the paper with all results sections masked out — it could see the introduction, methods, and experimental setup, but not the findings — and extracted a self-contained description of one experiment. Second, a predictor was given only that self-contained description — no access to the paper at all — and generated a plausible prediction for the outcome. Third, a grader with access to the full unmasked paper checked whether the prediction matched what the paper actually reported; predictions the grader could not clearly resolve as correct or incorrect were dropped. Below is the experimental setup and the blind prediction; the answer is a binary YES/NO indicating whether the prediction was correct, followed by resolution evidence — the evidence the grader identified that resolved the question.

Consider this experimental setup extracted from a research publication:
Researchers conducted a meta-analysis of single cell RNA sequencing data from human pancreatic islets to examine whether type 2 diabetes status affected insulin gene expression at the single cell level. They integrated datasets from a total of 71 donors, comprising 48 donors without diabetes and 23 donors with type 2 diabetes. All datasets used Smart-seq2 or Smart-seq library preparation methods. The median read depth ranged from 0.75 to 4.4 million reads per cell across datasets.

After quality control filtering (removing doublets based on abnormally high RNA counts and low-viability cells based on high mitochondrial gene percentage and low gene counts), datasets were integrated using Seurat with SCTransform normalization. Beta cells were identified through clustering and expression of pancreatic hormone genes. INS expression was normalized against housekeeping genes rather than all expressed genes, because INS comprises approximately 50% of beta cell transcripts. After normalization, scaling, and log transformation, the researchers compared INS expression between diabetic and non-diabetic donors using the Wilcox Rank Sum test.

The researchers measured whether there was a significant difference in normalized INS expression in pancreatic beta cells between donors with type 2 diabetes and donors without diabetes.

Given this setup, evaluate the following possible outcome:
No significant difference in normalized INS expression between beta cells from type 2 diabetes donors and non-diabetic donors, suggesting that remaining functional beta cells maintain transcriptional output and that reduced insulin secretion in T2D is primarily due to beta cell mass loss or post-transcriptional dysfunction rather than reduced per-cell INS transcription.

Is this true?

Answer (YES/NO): YES